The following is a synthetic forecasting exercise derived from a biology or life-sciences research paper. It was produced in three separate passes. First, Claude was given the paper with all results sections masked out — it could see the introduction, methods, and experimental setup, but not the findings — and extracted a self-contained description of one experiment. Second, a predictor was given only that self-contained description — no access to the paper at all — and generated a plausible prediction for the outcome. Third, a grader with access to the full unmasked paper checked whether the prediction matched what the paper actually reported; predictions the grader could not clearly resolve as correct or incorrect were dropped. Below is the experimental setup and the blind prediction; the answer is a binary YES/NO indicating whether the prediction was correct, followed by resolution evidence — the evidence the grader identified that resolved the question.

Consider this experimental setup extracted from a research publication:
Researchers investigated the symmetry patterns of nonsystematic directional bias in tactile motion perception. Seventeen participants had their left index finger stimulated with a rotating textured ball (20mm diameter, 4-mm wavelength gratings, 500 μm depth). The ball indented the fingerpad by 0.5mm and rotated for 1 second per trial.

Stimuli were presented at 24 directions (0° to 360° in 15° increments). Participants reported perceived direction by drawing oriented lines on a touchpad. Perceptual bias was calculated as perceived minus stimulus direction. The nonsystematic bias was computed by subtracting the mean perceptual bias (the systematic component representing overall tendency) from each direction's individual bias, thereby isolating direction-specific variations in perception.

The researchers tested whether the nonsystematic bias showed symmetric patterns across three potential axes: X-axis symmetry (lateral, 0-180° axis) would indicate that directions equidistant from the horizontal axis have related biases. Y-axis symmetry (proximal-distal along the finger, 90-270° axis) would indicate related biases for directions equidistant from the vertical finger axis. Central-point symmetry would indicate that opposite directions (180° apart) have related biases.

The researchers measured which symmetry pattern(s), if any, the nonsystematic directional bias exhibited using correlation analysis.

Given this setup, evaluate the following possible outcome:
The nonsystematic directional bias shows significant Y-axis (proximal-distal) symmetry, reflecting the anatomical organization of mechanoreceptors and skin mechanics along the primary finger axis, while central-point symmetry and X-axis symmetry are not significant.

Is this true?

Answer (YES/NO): NO